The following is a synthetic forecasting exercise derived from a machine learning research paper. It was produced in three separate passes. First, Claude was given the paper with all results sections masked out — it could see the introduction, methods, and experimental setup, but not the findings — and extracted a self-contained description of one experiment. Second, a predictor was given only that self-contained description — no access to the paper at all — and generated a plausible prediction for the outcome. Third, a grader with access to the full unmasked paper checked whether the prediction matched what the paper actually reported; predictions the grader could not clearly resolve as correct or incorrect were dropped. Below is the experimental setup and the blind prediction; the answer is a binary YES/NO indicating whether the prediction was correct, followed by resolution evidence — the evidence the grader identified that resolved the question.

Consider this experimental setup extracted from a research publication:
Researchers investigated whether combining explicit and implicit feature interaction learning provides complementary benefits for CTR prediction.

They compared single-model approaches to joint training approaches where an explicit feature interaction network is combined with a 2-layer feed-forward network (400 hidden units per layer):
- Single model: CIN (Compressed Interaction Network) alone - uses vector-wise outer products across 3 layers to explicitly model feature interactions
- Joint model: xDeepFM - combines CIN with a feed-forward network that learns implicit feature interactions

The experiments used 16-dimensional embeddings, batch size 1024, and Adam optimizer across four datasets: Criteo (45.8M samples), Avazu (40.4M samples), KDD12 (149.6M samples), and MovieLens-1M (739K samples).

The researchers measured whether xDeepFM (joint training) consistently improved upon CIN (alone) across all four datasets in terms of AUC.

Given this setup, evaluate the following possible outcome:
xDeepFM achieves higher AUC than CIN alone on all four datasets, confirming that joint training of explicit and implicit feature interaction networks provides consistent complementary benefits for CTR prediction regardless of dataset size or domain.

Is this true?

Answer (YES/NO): YES